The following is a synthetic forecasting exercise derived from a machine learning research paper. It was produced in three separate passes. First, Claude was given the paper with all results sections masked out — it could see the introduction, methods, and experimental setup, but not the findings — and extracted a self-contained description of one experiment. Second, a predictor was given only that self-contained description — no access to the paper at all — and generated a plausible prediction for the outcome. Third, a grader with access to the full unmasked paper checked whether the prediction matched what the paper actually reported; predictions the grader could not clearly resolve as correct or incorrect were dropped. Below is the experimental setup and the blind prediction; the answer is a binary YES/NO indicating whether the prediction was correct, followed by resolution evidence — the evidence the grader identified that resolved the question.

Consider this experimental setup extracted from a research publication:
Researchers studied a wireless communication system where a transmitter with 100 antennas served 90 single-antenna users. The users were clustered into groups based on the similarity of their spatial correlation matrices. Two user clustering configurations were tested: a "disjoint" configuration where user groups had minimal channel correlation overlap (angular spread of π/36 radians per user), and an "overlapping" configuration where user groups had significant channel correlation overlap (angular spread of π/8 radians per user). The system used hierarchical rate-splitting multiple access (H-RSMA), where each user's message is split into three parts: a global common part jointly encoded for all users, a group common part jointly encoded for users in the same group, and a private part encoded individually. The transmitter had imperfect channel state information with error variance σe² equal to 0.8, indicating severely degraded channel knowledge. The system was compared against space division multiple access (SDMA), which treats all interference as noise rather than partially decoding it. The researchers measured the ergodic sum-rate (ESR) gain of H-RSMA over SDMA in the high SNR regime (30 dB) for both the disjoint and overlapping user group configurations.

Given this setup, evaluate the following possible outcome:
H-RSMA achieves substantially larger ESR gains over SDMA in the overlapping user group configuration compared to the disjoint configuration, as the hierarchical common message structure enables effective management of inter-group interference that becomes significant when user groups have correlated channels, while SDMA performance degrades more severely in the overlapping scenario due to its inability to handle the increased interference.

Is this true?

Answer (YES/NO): NO